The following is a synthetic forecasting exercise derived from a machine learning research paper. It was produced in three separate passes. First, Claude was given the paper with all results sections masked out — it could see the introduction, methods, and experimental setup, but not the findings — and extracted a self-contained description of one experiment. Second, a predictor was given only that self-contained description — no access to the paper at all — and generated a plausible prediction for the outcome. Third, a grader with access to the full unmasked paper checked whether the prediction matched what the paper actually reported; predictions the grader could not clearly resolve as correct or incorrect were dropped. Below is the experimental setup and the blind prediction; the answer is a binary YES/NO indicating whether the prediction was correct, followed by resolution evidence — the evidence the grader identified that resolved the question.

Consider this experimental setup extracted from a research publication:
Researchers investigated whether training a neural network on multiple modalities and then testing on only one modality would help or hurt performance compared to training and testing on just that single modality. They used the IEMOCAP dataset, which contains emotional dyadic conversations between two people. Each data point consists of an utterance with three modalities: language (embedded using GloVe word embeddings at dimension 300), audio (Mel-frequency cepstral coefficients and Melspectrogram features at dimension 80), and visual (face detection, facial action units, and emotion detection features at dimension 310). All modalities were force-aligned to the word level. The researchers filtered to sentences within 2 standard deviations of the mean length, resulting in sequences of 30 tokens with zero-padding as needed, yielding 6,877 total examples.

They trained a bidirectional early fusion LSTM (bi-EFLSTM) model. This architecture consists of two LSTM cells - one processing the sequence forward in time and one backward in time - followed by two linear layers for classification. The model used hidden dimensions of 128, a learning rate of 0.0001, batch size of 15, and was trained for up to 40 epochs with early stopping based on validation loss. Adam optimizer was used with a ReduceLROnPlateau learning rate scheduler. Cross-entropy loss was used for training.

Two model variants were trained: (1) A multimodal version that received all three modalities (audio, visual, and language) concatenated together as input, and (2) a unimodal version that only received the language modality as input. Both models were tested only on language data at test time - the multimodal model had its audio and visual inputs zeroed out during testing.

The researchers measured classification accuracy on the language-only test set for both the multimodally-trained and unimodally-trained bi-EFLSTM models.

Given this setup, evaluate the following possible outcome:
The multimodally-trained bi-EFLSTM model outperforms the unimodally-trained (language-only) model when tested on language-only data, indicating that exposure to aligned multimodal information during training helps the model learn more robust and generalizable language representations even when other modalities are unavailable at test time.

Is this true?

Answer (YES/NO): NO